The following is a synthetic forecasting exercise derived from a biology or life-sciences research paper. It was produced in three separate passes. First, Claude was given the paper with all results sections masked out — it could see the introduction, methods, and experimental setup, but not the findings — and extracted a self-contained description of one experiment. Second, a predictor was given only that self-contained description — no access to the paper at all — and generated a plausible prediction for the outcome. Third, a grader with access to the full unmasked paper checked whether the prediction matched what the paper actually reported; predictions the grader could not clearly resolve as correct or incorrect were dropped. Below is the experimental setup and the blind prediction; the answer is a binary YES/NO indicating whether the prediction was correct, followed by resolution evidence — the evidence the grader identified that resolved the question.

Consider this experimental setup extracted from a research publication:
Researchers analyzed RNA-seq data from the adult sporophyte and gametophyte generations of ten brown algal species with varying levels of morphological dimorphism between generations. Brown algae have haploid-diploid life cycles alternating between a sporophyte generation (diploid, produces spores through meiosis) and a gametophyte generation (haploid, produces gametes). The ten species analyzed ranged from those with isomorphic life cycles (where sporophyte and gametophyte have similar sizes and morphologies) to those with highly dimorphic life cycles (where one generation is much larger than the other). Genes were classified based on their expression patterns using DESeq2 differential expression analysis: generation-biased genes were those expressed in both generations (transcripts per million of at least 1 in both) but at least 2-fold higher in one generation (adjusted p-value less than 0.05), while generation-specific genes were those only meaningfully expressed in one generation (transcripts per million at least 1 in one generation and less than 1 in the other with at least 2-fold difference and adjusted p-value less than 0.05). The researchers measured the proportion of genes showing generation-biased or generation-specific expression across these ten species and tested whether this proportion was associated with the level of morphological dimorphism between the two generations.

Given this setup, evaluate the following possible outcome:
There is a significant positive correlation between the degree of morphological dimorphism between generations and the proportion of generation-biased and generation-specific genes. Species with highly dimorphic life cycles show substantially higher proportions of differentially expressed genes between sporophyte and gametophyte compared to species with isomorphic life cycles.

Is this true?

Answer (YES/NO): YES